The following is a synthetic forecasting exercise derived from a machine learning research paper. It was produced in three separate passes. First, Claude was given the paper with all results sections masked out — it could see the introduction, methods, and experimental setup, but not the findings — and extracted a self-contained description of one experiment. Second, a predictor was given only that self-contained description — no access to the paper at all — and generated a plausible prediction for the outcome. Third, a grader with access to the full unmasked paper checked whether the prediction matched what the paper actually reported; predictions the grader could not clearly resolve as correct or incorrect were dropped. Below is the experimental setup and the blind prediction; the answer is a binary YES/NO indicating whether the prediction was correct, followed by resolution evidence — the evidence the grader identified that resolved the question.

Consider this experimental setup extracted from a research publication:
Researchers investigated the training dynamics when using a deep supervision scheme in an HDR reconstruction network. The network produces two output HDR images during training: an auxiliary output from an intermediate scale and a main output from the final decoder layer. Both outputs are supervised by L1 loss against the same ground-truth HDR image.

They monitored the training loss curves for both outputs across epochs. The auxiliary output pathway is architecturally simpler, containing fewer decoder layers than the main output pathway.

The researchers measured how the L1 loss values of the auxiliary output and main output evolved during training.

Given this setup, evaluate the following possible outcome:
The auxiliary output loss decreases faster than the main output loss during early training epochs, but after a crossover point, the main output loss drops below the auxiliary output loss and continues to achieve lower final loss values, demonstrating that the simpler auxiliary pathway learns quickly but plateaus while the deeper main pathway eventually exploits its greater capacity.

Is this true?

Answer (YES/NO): YES